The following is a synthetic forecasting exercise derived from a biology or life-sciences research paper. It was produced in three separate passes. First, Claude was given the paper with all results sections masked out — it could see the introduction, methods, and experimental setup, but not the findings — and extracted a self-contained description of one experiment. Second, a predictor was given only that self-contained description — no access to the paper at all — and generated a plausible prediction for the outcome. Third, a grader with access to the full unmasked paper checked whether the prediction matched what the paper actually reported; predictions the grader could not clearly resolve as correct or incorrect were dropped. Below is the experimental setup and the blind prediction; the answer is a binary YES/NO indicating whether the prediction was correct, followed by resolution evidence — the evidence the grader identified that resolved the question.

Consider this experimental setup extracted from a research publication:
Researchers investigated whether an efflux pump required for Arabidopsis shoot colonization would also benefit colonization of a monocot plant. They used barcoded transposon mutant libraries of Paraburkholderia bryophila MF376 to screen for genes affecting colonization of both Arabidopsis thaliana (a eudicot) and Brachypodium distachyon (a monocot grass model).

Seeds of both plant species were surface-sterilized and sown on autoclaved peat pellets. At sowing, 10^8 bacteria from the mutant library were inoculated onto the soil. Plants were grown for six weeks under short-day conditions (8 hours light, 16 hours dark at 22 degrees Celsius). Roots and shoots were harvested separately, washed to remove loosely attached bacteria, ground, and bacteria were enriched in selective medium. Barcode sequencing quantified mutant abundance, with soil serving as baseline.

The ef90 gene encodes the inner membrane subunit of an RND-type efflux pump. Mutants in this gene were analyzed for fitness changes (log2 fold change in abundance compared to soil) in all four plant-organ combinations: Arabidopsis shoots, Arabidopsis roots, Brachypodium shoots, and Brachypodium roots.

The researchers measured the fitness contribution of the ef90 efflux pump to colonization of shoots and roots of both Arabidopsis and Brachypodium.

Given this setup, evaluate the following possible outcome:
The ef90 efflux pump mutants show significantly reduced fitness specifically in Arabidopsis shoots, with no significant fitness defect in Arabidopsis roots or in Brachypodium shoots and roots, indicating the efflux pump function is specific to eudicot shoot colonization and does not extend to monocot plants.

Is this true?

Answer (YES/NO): YES